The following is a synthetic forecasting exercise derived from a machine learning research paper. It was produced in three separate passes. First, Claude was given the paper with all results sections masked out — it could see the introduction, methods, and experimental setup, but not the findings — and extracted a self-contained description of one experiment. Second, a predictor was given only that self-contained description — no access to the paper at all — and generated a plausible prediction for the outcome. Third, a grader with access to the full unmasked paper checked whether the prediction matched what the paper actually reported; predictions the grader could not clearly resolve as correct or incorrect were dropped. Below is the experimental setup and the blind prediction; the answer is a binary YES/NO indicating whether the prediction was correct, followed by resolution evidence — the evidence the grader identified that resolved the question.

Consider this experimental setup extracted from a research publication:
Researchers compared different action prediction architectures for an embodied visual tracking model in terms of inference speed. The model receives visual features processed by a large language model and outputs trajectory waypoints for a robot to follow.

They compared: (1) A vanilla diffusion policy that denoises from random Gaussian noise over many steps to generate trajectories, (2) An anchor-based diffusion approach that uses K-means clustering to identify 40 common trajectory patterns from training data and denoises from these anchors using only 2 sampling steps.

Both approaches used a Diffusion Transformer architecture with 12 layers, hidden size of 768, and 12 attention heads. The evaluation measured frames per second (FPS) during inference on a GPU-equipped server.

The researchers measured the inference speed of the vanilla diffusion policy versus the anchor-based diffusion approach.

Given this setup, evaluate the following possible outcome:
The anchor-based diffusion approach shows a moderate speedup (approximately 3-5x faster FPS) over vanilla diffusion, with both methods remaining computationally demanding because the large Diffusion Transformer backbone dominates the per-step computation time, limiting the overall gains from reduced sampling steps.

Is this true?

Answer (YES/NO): NO